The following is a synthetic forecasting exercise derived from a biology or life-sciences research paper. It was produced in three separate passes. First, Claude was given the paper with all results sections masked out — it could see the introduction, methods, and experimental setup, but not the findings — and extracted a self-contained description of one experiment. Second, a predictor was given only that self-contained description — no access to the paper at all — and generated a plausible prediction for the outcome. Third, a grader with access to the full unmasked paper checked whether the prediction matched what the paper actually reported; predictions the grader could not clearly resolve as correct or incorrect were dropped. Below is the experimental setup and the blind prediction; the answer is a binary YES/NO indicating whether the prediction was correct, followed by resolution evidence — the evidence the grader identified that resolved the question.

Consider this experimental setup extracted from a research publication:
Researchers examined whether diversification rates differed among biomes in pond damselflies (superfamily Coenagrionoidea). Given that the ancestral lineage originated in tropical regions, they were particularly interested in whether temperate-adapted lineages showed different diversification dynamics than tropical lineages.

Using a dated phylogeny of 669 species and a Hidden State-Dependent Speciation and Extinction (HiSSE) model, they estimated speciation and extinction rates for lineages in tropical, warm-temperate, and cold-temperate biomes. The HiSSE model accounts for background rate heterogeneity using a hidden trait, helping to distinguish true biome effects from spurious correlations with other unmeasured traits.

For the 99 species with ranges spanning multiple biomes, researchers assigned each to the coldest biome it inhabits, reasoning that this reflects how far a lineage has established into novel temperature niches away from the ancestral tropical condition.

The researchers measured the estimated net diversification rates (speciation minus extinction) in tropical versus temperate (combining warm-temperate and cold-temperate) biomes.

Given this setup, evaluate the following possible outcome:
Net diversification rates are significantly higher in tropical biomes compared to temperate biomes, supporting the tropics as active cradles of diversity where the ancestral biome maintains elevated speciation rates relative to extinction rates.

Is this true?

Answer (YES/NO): NO